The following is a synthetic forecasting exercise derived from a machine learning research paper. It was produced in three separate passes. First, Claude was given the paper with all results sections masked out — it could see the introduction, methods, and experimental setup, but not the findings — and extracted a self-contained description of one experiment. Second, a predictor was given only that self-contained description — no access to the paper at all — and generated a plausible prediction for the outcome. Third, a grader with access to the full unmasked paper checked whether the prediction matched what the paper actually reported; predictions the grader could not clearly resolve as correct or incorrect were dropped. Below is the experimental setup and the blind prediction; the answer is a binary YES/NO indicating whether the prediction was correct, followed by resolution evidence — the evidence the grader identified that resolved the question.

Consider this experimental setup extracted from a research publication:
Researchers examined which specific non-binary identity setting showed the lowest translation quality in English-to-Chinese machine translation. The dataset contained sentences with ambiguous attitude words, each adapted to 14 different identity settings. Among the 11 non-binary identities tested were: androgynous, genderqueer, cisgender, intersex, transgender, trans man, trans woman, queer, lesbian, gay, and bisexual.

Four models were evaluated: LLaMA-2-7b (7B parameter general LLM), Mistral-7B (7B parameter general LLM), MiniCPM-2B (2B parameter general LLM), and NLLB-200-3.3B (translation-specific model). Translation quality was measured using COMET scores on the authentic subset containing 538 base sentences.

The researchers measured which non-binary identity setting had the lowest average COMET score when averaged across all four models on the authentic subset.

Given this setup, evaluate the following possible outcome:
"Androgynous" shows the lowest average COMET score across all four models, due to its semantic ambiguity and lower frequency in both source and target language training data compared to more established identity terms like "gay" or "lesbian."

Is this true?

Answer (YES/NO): YES